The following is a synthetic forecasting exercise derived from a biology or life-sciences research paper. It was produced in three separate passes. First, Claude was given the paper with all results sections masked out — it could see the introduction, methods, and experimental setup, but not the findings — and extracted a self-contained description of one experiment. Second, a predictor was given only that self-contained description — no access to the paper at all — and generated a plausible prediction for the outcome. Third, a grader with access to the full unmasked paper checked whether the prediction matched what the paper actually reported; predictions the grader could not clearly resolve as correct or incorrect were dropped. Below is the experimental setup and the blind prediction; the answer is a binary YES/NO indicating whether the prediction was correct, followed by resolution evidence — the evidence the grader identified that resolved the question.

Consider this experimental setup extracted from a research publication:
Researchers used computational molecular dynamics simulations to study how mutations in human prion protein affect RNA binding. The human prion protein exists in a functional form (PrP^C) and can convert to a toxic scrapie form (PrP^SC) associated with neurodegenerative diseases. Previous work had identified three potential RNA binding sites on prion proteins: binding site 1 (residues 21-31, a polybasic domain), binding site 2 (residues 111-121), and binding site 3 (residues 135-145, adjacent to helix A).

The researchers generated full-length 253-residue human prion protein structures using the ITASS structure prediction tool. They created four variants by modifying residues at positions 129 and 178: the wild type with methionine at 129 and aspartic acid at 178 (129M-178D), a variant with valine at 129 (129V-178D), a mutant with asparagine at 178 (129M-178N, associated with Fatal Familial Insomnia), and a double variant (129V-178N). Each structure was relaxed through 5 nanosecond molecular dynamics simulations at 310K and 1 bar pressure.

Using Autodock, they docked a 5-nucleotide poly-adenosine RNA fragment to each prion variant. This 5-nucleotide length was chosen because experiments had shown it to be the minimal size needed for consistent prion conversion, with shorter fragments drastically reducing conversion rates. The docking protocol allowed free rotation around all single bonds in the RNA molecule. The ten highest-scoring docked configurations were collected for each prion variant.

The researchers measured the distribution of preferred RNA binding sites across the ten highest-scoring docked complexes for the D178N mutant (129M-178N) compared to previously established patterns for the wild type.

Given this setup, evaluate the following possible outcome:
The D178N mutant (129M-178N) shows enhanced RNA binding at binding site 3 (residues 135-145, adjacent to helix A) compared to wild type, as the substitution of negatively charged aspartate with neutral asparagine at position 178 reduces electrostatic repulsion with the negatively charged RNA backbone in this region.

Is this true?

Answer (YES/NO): YES